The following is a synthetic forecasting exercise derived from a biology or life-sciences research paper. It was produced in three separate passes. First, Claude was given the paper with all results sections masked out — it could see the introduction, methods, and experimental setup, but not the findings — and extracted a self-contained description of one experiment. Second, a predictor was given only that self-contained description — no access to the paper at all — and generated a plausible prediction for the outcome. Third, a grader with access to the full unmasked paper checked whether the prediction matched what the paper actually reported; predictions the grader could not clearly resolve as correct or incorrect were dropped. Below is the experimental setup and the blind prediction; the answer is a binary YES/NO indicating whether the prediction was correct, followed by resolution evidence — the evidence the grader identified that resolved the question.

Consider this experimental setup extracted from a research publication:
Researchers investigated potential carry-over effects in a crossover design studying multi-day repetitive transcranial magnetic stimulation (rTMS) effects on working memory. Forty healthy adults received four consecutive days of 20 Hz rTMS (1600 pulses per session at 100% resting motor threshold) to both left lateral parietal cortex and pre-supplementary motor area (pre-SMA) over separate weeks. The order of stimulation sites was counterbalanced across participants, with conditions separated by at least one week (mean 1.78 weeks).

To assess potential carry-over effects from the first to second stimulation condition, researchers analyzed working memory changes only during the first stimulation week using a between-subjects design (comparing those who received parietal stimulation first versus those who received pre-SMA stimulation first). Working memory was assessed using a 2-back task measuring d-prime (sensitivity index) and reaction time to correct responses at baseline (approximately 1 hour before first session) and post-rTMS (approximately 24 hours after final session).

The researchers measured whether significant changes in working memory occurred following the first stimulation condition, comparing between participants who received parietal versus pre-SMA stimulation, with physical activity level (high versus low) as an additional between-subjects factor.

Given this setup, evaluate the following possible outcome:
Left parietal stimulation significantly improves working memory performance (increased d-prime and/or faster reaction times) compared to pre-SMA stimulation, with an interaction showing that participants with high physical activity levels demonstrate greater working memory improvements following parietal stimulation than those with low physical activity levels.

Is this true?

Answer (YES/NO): NO